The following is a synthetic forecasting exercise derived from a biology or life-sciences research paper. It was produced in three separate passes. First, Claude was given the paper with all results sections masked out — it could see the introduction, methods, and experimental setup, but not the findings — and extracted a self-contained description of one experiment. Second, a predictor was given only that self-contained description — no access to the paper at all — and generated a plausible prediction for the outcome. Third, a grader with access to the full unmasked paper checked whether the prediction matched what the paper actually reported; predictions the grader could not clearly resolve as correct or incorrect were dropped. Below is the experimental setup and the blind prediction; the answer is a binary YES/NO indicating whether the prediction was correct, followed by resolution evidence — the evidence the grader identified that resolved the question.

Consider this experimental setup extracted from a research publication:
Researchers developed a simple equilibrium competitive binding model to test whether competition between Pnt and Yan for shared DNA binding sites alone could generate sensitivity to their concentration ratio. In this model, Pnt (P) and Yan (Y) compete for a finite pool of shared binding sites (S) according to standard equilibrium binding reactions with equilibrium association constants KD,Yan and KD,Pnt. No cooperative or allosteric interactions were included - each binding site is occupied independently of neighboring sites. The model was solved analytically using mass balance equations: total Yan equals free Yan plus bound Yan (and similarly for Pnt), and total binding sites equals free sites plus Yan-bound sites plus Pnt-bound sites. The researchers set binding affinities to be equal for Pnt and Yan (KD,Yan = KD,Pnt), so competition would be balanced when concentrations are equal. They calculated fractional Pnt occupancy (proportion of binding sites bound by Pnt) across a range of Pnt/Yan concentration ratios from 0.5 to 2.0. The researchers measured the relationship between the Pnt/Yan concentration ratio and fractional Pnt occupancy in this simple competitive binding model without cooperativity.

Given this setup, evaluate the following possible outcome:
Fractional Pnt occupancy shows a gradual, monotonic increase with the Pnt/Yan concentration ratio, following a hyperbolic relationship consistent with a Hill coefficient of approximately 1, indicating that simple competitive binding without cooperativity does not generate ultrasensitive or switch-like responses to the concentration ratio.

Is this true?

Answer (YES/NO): YES